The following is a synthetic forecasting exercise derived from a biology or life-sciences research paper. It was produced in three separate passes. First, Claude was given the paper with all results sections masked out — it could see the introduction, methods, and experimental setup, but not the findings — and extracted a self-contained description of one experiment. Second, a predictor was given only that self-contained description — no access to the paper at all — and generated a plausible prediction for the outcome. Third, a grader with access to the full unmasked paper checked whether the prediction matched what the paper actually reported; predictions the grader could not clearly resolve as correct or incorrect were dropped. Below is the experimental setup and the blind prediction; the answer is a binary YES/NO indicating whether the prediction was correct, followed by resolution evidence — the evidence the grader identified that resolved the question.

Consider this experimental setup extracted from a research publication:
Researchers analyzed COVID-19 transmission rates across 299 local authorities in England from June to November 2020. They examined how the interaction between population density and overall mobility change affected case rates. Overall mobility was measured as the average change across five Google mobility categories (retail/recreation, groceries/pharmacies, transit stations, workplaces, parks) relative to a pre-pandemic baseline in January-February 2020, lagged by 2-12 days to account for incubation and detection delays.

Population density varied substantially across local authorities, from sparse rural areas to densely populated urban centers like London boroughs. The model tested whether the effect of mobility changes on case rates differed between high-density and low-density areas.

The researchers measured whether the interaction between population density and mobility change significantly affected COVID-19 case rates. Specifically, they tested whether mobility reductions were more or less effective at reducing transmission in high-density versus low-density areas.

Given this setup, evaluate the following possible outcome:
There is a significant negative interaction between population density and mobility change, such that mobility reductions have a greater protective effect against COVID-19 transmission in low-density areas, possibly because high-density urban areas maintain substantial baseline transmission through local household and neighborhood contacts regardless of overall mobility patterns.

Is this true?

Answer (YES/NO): NO